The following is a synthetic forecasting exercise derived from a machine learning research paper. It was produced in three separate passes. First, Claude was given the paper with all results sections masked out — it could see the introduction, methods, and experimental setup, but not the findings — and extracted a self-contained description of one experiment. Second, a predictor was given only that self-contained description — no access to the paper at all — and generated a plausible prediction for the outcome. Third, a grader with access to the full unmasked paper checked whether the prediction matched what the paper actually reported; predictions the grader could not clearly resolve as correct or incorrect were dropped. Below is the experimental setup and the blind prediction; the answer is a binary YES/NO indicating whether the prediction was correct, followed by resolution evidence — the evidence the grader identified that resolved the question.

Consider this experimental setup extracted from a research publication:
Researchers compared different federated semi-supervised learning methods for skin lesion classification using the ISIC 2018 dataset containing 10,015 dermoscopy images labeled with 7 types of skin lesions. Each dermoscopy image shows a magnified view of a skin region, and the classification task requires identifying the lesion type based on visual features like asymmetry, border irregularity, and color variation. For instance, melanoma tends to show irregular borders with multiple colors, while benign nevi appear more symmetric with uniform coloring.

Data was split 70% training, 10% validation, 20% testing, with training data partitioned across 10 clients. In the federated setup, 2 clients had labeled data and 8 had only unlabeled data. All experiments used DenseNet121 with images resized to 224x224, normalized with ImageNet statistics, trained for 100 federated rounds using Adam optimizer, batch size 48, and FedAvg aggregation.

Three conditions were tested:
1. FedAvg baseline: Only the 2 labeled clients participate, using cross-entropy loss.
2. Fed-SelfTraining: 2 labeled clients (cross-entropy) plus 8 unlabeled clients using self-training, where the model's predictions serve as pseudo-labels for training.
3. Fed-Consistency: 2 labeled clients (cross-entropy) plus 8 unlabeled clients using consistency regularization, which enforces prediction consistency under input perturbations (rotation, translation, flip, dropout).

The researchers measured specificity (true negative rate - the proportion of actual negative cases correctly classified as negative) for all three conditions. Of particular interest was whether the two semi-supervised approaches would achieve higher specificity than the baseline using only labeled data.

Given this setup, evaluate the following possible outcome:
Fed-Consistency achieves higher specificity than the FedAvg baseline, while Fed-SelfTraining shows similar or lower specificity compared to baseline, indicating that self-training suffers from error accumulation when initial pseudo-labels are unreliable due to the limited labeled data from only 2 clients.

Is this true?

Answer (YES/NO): NO